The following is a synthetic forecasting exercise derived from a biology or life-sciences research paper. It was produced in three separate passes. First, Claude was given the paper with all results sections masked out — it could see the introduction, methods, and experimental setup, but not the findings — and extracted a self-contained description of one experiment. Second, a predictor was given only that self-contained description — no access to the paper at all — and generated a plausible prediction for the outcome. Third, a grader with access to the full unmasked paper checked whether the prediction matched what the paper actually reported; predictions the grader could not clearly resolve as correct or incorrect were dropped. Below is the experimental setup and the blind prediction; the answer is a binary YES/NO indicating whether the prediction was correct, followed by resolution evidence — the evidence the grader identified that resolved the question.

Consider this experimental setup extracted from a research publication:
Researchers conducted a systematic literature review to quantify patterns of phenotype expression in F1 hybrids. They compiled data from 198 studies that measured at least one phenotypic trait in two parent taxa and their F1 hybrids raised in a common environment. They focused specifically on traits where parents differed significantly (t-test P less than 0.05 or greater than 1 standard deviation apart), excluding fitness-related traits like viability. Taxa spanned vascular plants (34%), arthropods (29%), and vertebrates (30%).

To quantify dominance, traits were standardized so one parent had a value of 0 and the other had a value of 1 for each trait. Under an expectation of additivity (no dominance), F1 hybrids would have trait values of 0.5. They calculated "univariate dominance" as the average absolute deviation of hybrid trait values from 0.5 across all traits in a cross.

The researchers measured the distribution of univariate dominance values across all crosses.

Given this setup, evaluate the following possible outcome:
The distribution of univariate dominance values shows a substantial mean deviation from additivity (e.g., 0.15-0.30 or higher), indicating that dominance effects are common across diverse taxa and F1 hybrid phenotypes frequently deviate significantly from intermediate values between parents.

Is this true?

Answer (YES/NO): YES